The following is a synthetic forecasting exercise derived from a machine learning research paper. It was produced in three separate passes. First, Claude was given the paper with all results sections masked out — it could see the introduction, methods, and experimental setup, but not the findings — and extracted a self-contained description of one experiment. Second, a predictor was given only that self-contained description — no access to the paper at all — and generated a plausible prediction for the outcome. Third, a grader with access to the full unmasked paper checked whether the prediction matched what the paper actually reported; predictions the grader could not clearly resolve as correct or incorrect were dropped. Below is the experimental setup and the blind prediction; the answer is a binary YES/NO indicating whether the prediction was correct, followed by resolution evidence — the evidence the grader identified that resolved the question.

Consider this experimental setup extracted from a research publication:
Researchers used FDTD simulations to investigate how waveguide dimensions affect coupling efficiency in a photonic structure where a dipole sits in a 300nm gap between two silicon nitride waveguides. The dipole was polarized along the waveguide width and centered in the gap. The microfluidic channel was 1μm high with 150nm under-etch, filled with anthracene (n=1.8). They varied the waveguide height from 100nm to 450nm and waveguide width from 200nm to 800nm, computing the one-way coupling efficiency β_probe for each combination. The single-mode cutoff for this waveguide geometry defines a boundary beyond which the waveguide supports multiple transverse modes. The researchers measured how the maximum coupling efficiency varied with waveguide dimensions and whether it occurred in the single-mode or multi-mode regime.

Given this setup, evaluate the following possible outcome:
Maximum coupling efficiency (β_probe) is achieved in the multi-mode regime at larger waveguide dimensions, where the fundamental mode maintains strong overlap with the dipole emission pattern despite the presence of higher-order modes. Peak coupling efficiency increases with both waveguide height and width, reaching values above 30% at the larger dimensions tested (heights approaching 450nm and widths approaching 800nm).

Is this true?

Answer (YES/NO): NO